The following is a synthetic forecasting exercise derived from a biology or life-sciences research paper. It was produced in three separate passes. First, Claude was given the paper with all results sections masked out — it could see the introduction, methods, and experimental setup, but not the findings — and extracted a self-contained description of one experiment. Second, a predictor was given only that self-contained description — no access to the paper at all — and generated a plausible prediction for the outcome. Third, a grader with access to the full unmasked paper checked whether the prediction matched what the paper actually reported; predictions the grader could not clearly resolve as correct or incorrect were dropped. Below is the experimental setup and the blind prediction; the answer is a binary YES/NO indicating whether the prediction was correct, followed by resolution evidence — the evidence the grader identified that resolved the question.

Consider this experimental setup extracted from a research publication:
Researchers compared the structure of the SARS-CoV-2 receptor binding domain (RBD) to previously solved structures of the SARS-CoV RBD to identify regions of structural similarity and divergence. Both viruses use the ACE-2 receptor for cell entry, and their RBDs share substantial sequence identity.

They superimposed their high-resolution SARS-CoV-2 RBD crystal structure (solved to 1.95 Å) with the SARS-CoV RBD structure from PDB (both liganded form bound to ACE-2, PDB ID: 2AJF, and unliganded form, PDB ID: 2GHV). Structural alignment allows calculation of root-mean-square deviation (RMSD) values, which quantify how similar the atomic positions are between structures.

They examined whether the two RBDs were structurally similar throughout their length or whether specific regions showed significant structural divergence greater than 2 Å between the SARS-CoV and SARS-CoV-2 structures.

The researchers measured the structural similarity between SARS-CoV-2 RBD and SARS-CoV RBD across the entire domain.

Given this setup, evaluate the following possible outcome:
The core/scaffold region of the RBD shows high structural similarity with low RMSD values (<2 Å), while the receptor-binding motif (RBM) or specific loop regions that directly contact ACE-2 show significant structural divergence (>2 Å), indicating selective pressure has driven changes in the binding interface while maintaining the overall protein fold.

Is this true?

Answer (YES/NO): YES